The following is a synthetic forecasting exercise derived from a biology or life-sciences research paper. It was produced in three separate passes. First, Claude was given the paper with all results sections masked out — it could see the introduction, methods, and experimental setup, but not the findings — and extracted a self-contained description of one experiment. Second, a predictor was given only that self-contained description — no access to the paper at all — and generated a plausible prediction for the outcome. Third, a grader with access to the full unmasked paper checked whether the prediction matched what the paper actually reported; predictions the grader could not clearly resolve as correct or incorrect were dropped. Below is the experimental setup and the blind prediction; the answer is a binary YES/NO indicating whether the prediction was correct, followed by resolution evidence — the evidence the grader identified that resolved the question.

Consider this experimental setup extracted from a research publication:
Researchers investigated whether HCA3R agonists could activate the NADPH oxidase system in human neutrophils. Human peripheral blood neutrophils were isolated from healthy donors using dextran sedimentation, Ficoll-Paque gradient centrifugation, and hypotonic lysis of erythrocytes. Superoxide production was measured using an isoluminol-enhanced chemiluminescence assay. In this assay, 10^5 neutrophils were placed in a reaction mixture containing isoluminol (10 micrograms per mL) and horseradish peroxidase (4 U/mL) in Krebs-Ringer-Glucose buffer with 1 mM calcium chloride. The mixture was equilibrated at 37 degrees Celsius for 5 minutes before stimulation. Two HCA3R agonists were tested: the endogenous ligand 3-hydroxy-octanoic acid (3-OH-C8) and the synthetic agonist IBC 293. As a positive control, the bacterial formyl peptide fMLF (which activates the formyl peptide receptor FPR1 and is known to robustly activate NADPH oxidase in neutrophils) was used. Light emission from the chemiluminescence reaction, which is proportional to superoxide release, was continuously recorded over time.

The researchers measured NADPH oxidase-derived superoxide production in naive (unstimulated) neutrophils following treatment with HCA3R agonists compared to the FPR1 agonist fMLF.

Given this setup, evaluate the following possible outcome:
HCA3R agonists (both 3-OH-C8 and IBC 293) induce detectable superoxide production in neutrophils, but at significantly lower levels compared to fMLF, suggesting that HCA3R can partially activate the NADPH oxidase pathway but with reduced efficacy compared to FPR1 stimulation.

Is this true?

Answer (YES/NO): NO